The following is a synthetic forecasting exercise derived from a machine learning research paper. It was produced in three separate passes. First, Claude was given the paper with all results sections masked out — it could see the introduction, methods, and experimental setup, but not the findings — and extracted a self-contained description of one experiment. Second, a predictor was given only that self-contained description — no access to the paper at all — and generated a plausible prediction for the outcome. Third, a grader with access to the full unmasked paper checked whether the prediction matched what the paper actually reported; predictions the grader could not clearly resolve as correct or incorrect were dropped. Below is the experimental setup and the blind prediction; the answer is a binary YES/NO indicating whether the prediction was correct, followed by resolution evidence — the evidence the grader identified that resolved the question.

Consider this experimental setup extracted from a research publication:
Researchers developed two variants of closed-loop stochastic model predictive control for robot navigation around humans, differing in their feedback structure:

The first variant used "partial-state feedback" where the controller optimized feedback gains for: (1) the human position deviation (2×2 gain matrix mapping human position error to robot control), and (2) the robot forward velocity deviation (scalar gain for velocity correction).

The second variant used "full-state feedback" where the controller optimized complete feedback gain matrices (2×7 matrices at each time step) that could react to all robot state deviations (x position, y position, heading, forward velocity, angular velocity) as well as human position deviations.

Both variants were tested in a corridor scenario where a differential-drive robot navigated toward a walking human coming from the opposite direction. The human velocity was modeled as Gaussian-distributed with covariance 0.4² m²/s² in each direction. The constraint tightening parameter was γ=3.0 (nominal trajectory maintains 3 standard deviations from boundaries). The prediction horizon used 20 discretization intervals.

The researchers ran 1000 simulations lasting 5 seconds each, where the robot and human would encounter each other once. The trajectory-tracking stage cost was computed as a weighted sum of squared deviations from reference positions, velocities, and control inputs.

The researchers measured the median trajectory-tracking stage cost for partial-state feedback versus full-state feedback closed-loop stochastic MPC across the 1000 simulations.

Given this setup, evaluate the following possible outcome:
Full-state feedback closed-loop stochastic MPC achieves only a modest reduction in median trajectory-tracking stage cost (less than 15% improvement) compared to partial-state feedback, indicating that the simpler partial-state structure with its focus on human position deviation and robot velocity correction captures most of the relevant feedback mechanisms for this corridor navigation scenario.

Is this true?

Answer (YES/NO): YES